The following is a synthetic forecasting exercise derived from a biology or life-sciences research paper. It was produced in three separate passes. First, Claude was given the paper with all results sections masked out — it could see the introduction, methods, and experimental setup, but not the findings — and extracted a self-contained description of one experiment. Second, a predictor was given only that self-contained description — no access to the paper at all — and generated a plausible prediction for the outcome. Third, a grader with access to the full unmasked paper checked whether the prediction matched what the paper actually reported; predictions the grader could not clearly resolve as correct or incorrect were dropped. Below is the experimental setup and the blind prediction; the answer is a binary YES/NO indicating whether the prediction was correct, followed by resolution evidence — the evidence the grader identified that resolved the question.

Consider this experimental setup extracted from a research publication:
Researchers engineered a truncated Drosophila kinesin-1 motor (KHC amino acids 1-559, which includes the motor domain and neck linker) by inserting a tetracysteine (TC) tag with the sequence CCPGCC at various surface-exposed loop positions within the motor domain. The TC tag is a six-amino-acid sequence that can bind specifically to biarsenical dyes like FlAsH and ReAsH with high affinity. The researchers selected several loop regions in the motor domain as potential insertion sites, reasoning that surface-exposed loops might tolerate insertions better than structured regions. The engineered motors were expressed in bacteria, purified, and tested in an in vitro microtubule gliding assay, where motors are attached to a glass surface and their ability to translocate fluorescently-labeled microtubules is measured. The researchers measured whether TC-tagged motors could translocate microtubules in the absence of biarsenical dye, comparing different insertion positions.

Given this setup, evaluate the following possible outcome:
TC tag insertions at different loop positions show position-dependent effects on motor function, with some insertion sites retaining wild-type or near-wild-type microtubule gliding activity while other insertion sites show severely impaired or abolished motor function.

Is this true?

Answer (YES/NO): YES